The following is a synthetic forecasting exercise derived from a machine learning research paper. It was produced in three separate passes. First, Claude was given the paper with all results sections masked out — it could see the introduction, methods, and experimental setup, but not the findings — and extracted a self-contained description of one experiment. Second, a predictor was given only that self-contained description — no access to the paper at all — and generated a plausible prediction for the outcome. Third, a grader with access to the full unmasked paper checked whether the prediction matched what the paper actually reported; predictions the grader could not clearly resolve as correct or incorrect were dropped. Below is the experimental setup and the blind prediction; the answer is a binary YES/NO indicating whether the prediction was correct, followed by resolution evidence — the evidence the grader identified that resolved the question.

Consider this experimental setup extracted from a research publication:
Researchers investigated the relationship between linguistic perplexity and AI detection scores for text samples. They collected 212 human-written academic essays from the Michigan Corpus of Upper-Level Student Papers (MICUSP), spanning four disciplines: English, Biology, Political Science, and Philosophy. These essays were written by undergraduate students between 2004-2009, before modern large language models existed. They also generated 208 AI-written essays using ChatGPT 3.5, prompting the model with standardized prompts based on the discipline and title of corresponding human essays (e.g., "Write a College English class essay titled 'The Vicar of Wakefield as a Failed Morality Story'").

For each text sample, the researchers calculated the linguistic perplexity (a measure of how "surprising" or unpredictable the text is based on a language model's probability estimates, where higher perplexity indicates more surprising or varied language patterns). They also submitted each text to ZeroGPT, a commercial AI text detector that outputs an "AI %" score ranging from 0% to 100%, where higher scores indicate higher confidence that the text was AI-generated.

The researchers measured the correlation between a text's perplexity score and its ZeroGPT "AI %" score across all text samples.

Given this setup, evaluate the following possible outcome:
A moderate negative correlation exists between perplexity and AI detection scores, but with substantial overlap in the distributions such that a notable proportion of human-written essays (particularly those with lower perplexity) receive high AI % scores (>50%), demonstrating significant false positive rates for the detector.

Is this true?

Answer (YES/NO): NO